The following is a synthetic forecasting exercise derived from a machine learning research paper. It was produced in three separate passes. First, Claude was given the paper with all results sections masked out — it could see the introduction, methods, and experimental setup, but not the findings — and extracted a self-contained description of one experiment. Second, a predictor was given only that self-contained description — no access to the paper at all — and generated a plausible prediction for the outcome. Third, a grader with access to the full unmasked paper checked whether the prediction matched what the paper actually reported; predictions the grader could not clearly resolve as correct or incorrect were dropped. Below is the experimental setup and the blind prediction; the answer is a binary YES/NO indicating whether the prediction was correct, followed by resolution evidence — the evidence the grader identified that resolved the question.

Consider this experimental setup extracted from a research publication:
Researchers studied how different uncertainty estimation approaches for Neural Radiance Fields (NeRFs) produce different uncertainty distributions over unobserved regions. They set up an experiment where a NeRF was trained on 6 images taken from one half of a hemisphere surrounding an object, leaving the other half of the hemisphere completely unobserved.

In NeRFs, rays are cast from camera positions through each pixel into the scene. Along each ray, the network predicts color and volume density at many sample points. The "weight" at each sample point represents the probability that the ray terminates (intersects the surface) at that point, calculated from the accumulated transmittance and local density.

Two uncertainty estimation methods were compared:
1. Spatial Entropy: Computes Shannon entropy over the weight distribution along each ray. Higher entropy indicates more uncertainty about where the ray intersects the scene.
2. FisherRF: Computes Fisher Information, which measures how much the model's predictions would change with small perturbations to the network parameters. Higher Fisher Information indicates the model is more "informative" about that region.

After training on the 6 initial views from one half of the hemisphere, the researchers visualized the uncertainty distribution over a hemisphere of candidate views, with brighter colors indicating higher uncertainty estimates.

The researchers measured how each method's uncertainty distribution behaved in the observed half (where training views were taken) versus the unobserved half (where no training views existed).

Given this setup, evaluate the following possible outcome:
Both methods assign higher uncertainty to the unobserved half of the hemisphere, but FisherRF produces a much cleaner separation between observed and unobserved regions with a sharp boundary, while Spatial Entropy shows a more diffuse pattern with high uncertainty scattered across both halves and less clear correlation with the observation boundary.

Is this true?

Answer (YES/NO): NO